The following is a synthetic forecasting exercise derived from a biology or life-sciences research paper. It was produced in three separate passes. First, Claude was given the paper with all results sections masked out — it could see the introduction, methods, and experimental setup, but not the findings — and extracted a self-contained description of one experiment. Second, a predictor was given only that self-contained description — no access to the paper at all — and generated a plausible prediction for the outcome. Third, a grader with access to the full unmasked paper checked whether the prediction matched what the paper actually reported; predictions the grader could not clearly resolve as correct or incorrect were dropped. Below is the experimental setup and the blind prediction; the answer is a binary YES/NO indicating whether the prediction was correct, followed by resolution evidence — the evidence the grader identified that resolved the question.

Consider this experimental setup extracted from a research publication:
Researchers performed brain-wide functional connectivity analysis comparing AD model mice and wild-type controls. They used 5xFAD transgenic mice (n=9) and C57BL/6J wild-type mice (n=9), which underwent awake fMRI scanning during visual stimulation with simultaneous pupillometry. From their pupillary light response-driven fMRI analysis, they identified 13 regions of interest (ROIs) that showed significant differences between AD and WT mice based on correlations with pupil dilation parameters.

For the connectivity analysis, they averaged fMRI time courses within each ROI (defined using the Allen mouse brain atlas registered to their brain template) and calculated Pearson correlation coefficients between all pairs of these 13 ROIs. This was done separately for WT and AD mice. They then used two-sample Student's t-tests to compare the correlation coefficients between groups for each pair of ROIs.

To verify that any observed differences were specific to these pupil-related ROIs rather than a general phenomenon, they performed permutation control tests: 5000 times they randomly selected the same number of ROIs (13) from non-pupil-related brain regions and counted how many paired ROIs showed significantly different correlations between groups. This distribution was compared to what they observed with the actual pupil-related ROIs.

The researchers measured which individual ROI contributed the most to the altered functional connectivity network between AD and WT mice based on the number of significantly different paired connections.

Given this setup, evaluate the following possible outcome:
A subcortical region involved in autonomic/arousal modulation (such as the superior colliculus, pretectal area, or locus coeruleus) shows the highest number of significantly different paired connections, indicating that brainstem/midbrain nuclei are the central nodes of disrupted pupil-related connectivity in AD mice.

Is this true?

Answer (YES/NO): NO